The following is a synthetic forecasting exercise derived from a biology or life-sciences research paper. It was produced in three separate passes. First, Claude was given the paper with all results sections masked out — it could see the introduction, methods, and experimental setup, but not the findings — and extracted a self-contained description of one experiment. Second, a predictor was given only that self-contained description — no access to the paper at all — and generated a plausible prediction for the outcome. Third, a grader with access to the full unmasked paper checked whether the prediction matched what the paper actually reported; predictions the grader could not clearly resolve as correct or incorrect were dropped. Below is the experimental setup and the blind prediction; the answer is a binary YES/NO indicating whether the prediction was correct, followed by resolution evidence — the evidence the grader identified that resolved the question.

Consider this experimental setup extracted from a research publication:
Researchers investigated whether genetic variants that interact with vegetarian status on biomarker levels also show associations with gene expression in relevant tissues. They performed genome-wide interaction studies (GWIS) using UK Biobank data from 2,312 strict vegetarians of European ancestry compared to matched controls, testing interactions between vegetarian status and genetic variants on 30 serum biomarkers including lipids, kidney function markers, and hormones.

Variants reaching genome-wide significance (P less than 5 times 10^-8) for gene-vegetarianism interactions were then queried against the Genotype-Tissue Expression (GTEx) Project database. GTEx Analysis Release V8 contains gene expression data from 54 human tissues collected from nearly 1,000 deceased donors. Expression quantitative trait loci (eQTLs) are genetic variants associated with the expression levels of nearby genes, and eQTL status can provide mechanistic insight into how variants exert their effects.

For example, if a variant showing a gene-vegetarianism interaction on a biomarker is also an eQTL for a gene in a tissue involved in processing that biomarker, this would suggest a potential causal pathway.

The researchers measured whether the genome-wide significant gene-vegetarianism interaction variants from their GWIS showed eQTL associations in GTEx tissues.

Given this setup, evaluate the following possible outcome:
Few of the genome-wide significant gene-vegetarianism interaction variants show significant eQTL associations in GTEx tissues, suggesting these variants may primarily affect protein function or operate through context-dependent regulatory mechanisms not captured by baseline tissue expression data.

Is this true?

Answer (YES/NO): NO